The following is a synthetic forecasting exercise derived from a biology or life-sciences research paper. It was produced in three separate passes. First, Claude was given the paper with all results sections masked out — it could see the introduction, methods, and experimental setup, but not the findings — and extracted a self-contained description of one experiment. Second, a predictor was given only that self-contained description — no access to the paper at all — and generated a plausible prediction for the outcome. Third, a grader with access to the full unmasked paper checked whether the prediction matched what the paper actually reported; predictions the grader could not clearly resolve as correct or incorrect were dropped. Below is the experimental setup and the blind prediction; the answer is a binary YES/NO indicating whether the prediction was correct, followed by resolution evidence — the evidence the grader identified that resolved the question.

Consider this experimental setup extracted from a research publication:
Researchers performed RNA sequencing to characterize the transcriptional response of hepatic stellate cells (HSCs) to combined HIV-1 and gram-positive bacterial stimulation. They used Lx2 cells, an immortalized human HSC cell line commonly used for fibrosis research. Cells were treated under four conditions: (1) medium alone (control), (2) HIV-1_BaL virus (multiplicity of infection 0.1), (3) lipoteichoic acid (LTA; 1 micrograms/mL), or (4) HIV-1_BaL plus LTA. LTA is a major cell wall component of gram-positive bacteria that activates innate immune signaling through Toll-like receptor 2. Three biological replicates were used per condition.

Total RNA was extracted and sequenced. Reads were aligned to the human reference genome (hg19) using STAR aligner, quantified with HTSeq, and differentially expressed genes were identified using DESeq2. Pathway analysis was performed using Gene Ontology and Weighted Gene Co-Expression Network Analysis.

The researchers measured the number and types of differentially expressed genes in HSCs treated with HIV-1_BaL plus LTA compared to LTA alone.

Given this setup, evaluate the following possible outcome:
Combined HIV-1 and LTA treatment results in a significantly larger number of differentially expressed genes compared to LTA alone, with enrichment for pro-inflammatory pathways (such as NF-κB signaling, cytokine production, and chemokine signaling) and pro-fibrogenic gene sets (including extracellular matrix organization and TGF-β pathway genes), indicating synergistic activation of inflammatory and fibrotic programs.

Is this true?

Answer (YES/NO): NO